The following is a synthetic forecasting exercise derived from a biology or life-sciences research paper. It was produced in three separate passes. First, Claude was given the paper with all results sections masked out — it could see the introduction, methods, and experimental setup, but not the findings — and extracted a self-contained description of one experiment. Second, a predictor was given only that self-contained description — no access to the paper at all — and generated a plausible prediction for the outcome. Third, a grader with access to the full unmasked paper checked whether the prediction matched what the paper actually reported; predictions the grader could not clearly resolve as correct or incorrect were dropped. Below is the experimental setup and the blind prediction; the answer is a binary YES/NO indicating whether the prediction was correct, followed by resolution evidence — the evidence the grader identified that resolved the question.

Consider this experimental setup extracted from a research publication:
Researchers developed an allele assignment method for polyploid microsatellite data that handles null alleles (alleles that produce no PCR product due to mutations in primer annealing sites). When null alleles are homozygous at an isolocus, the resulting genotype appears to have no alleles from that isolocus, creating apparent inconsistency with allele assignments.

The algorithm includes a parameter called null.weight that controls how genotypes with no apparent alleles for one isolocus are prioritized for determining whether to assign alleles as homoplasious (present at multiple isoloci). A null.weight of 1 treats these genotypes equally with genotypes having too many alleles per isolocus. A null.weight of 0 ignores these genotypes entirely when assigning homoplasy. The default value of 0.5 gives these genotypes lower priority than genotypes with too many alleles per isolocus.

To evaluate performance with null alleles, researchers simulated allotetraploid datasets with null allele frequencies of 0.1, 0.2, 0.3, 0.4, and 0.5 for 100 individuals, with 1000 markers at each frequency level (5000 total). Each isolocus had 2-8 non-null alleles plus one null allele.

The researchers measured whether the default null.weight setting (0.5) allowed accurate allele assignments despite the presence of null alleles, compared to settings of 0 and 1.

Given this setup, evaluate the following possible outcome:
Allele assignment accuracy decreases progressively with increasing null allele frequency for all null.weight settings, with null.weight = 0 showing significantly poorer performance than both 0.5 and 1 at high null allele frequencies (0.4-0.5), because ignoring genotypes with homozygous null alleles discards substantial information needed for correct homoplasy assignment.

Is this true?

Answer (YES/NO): NO